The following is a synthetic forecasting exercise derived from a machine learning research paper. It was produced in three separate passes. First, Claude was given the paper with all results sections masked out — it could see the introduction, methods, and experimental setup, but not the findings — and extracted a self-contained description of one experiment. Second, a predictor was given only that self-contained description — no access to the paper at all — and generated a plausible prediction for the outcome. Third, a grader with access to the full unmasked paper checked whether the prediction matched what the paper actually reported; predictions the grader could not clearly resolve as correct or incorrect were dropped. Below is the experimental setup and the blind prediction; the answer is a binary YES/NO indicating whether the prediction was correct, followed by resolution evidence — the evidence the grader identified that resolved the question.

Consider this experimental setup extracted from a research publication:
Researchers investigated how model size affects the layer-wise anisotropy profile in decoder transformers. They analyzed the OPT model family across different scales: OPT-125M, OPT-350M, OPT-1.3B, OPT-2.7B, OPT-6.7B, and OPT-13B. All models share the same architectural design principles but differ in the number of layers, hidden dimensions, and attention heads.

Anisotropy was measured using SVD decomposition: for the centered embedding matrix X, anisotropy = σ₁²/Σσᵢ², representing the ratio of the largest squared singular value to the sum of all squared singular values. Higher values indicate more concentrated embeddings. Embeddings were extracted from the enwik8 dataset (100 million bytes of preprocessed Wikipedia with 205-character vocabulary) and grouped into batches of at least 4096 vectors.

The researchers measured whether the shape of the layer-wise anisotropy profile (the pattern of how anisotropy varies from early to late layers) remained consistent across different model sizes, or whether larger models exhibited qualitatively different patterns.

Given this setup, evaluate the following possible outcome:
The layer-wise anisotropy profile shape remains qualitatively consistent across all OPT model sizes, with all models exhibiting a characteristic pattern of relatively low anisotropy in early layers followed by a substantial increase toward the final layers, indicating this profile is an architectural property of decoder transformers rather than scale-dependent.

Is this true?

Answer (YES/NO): NO